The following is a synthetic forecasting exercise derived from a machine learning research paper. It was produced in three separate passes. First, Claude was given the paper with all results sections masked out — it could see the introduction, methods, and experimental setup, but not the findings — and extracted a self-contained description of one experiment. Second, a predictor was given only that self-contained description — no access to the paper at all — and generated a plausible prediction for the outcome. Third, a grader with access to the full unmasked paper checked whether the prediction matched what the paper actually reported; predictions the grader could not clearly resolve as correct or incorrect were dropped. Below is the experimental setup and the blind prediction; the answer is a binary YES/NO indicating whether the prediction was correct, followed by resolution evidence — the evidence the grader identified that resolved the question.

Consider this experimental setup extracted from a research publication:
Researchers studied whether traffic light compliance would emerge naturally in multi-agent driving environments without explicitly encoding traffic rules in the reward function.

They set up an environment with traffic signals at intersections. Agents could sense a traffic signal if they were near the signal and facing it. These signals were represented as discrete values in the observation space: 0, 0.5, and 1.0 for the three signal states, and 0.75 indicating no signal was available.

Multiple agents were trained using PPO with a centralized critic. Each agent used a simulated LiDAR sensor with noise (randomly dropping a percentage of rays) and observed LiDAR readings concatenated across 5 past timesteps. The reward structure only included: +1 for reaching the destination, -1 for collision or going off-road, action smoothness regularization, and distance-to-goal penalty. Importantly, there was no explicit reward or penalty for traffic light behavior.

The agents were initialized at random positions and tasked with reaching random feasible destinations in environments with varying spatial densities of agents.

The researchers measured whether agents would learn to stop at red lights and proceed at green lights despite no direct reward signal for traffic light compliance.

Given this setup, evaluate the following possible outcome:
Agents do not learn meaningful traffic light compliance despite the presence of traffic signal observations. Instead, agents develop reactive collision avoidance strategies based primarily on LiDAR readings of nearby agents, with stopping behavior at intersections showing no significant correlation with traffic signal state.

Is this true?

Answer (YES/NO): NO